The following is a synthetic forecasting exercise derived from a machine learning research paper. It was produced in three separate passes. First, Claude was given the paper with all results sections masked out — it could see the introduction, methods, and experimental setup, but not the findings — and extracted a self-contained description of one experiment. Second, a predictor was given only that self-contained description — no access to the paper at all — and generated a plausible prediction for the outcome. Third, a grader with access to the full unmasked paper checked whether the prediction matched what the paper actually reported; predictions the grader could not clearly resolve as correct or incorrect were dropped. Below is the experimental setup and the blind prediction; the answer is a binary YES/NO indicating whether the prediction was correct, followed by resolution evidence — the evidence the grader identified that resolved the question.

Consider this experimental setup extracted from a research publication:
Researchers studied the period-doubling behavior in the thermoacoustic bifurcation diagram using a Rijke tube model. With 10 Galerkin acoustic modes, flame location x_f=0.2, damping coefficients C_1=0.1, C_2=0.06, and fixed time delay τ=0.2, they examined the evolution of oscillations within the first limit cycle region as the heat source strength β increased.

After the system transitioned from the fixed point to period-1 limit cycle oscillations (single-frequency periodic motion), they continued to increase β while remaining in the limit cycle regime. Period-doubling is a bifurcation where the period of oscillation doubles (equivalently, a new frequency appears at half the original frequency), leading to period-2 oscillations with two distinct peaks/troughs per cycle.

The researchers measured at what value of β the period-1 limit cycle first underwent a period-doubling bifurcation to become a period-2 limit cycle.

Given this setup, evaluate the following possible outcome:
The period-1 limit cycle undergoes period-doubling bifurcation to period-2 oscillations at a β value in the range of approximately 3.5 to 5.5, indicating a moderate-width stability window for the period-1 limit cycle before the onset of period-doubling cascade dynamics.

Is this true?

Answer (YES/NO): NO